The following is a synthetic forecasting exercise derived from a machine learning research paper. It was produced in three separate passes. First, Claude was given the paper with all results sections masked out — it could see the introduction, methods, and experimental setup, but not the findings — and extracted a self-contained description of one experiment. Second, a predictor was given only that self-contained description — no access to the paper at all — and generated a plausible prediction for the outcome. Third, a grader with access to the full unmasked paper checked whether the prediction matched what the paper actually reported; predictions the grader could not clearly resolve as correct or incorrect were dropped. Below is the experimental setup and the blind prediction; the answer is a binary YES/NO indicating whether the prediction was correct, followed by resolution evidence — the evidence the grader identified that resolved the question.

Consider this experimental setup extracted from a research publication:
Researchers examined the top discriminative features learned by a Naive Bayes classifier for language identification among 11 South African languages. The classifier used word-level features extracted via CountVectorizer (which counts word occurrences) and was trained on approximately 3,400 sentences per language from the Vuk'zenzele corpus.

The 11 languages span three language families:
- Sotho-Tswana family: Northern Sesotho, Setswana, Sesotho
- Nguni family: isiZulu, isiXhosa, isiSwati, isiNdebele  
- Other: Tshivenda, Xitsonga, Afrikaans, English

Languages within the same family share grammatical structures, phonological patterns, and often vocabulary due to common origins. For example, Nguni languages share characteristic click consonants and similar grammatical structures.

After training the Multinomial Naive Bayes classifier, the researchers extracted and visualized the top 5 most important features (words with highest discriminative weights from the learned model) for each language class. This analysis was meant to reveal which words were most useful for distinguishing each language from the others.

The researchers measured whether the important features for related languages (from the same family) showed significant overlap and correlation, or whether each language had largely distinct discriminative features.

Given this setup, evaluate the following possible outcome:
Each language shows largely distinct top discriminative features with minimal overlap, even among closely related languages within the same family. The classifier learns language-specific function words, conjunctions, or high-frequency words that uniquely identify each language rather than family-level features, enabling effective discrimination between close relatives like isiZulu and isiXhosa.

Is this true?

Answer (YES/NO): NO